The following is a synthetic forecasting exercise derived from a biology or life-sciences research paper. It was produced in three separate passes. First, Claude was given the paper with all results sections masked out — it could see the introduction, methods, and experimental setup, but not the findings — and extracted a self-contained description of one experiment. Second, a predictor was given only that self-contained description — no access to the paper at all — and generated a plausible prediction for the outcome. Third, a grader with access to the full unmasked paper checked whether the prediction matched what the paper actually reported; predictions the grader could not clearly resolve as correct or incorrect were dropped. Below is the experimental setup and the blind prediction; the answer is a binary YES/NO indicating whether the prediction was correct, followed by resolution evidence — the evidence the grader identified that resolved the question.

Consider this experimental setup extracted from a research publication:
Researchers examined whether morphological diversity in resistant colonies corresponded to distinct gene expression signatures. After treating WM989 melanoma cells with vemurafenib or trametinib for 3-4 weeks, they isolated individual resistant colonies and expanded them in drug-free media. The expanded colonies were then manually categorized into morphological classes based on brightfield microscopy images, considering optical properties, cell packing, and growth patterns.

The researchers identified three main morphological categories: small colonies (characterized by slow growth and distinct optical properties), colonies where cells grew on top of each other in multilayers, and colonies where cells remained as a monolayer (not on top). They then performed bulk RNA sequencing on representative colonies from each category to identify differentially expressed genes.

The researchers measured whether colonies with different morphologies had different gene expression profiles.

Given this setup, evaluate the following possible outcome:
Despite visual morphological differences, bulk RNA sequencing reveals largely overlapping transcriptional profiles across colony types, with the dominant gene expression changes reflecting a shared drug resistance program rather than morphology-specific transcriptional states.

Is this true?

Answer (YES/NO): NO